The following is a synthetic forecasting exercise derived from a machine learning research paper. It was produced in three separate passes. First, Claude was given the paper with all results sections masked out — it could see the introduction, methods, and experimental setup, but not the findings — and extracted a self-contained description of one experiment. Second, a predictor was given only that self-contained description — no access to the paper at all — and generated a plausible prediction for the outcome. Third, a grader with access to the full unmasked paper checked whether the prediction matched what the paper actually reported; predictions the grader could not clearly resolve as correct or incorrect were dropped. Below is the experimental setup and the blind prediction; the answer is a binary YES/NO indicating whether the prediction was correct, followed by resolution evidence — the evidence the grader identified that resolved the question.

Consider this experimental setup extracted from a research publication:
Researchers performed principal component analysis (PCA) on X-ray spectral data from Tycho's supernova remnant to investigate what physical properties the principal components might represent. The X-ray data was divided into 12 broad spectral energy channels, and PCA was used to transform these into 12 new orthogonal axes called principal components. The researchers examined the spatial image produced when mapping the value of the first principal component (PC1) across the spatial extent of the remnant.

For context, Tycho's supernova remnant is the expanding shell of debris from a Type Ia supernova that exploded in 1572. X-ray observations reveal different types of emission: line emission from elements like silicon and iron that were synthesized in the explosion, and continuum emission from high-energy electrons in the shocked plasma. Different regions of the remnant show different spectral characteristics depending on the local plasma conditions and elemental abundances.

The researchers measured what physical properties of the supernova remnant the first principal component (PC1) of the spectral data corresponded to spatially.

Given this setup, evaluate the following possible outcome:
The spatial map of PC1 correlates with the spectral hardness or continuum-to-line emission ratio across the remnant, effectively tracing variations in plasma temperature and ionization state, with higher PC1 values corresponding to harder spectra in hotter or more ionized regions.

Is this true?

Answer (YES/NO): NO